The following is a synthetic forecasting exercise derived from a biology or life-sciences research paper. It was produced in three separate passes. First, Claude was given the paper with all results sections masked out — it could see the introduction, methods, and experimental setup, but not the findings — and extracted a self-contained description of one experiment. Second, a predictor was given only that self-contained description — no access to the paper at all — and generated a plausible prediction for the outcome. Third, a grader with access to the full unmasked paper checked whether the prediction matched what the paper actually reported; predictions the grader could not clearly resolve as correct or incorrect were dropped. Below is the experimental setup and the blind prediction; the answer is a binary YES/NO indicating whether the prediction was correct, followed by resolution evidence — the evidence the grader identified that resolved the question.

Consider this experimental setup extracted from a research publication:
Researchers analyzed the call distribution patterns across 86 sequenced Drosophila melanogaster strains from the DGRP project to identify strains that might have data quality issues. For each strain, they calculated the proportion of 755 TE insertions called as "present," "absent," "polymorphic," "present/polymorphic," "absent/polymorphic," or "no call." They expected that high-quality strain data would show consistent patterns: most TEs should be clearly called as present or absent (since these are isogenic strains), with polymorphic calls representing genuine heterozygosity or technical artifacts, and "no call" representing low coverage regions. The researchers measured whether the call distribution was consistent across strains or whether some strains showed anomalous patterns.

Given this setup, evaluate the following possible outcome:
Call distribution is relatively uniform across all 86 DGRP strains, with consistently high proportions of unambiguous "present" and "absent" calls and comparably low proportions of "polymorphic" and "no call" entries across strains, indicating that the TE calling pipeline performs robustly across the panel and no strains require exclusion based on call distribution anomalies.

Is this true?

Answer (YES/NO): NO